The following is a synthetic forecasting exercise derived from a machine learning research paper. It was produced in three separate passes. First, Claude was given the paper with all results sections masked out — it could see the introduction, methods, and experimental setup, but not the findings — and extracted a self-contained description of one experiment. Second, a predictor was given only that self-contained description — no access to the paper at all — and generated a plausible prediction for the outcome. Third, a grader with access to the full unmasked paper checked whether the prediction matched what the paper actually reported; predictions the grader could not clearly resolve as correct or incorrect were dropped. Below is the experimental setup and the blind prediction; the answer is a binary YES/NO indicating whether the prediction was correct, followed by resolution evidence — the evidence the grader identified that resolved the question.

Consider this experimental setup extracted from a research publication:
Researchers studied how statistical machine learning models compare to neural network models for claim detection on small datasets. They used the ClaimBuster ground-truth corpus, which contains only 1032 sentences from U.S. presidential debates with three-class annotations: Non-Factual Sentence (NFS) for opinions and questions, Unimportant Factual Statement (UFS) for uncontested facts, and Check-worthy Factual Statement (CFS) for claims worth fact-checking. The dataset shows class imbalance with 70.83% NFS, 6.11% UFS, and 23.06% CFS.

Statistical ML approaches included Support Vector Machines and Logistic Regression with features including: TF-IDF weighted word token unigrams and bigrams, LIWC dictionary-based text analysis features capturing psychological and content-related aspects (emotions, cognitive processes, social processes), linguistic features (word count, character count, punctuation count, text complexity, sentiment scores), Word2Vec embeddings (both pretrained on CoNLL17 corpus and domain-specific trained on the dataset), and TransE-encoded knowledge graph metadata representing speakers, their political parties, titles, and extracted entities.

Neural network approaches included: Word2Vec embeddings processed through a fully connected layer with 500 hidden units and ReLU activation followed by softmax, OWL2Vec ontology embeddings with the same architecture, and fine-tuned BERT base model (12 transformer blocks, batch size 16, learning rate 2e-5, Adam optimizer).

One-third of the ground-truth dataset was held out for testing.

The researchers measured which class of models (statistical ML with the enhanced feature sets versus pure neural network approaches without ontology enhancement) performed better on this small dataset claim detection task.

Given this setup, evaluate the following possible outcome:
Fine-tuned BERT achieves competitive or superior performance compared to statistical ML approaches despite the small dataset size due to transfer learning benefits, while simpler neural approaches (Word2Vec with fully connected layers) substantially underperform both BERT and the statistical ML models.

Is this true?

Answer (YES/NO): NO